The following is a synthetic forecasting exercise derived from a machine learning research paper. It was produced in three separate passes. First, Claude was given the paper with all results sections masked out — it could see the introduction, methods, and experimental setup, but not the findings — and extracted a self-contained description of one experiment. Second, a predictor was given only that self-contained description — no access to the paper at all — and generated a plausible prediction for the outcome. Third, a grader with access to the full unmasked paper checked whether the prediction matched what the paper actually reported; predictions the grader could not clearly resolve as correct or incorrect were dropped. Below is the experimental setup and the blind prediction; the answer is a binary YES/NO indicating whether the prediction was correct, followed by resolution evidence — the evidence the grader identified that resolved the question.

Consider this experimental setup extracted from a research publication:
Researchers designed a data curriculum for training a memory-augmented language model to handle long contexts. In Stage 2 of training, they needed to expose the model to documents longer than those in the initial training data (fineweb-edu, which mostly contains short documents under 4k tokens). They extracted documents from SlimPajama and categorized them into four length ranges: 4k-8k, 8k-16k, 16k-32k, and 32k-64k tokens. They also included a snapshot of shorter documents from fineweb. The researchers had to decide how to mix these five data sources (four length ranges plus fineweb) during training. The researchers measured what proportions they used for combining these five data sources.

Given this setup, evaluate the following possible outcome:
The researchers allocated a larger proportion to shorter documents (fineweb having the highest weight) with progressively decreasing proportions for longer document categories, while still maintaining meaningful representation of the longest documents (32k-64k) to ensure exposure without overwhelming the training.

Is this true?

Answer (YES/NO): NO